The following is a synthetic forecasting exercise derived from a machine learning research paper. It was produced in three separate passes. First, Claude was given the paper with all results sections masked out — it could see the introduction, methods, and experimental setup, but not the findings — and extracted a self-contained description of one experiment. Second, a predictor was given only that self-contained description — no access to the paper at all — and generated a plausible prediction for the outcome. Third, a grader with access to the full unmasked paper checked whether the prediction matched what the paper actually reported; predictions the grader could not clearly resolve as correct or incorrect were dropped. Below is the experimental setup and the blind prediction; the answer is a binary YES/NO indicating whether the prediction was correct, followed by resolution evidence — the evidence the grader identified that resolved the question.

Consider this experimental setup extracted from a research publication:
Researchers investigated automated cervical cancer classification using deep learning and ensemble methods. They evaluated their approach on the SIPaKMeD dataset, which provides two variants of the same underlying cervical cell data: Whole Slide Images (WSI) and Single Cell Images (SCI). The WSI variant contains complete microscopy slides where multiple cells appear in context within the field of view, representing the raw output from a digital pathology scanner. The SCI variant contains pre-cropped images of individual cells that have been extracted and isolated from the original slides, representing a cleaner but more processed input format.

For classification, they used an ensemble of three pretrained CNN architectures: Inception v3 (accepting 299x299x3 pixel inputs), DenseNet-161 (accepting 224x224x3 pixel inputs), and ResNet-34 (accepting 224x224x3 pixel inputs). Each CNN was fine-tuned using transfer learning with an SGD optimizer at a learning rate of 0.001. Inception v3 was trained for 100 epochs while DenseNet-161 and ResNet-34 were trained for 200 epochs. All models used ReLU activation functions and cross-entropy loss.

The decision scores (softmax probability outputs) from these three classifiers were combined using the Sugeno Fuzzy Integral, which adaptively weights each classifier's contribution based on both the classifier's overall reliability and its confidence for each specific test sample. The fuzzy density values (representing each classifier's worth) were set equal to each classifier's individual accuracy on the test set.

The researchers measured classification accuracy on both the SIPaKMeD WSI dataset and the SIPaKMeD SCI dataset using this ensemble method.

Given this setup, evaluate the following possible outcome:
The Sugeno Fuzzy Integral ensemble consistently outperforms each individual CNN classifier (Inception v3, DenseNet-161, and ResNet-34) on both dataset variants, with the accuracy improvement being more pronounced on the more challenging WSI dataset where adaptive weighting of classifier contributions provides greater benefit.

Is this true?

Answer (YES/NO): YES